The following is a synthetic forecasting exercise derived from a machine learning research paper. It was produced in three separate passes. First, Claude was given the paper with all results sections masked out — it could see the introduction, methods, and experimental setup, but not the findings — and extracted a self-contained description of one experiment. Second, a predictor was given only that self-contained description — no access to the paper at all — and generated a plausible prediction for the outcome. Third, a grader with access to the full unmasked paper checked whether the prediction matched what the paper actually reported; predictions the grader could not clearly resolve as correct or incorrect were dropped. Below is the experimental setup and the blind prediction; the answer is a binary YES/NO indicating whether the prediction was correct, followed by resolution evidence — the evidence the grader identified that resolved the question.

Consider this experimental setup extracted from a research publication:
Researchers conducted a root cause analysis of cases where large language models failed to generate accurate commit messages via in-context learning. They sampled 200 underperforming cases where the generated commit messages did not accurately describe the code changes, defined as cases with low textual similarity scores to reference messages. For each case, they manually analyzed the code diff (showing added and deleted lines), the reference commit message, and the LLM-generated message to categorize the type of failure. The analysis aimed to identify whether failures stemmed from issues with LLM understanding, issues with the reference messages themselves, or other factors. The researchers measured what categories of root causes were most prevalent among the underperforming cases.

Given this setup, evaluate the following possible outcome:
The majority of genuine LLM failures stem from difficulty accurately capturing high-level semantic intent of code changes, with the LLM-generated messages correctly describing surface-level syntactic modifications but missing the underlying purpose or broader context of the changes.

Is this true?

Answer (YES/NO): NO